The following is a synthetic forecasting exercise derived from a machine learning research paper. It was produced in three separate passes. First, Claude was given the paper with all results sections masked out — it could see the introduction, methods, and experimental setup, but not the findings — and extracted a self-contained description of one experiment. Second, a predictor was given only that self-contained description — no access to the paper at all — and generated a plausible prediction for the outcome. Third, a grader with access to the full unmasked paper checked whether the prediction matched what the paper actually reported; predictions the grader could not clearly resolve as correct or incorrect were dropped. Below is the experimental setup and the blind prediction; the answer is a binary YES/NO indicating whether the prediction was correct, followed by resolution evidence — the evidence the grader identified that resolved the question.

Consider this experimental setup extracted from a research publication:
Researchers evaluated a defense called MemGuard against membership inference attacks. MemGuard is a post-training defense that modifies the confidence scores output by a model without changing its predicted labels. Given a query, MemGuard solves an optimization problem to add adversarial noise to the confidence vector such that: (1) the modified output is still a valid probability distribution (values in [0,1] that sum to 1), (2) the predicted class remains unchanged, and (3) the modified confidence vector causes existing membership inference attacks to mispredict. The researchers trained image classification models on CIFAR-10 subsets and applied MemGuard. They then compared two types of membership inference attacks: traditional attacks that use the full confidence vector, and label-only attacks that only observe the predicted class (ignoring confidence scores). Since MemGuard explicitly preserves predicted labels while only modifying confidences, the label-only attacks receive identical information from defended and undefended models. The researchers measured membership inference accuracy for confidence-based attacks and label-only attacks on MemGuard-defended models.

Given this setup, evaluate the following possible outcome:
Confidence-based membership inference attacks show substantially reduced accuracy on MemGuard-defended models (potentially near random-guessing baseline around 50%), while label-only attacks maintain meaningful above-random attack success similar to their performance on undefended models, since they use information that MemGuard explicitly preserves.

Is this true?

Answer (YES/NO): YES